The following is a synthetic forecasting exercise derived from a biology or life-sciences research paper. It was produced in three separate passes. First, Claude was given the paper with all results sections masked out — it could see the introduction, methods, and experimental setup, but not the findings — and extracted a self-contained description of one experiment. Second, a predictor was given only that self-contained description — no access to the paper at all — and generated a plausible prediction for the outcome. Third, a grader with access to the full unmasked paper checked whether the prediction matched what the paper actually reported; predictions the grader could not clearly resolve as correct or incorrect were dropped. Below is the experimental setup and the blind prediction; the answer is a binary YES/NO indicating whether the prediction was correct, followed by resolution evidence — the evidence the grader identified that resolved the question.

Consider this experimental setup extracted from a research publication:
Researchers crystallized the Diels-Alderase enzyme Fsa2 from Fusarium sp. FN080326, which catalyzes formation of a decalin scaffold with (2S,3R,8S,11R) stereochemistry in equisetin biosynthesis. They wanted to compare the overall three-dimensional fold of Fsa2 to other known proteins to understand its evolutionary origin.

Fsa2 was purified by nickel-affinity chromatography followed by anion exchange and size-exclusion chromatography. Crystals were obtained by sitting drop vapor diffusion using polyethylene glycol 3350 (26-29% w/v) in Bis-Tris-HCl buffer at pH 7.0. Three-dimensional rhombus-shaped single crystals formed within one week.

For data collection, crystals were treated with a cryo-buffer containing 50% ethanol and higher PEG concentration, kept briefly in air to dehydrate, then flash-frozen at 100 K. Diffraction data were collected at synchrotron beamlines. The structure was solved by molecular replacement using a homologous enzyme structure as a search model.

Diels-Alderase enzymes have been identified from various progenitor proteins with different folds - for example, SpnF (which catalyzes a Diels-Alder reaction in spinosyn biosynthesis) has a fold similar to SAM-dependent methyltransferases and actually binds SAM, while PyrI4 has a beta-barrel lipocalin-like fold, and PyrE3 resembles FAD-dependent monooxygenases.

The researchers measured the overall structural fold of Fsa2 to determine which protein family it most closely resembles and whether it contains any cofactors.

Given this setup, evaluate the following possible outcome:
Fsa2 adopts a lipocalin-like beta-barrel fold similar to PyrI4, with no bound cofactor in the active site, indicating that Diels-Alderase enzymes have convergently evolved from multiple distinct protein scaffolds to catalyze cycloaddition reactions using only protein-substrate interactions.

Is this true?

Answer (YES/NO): NO